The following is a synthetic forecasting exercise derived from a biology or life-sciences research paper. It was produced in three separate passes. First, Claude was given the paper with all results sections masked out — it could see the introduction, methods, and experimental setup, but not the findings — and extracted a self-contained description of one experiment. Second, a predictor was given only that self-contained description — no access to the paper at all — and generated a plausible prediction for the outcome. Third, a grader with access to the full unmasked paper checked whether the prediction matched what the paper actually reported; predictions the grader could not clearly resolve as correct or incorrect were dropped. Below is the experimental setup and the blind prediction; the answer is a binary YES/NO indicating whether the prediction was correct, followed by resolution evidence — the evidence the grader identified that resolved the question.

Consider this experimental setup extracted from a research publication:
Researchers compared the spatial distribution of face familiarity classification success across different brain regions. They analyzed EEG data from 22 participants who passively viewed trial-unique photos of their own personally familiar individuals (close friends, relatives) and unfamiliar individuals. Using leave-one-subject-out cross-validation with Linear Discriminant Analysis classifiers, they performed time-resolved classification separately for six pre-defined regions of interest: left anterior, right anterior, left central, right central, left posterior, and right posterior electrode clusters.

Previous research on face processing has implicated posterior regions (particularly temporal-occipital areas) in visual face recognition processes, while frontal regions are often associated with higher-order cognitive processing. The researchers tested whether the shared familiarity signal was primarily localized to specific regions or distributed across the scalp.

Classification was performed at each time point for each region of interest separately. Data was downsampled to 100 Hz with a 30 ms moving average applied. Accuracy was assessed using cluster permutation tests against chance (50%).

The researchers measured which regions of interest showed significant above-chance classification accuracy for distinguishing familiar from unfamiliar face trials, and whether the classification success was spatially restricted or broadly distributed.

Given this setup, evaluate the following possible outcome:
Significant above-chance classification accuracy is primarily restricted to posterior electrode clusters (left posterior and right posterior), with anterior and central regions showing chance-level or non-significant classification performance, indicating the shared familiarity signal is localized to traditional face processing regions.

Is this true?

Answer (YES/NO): NO